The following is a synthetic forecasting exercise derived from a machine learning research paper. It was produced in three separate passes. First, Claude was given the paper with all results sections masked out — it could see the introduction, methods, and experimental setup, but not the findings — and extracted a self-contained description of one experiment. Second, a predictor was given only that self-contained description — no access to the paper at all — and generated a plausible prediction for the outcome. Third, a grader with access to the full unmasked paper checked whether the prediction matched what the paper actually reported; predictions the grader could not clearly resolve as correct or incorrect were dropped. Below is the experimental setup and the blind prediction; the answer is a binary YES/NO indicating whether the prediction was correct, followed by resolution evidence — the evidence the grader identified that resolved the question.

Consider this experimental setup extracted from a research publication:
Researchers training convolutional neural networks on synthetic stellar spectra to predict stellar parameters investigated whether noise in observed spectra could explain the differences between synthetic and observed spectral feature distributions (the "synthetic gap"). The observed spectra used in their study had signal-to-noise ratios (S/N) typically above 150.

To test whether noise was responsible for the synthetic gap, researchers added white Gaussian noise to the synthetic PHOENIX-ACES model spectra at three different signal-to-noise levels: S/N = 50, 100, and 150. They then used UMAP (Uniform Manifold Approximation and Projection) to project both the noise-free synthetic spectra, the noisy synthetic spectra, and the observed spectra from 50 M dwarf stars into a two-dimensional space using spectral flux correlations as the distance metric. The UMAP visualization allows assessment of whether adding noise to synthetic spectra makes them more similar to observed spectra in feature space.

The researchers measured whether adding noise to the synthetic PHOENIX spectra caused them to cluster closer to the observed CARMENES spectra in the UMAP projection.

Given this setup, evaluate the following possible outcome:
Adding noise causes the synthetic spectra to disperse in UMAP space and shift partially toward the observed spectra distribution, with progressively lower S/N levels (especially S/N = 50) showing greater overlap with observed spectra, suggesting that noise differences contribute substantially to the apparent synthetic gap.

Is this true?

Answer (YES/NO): NO